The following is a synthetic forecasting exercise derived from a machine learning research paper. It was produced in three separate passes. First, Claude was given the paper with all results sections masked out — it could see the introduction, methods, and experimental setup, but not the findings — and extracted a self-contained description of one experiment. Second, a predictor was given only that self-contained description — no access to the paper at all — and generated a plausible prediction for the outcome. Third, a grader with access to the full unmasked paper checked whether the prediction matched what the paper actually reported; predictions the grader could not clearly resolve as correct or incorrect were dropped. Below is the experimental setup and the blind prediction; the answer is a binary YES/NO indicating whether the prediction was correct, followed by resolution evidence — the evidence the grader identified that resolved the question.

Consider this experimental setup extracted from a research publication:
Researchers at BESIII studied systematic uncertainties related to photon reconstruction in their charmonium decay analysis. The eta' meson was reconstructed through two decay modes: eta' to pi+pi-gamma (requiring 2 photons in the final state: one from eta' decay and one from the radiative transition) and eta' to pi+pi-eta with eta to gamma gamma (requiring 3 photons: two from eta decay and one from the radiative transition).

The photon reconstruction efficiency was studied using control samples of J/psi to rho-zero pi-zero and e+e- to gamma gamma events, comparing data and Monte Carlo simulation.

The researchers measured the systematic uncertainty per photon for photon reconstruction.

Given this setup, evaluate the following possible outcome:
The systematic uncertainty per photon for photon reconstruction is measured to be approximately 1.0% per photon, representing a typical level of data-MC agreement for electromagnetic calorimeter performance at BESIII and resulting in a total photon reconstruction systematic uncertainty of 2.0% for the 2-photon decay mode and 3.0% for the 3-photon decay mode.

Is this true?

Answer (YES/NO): NO